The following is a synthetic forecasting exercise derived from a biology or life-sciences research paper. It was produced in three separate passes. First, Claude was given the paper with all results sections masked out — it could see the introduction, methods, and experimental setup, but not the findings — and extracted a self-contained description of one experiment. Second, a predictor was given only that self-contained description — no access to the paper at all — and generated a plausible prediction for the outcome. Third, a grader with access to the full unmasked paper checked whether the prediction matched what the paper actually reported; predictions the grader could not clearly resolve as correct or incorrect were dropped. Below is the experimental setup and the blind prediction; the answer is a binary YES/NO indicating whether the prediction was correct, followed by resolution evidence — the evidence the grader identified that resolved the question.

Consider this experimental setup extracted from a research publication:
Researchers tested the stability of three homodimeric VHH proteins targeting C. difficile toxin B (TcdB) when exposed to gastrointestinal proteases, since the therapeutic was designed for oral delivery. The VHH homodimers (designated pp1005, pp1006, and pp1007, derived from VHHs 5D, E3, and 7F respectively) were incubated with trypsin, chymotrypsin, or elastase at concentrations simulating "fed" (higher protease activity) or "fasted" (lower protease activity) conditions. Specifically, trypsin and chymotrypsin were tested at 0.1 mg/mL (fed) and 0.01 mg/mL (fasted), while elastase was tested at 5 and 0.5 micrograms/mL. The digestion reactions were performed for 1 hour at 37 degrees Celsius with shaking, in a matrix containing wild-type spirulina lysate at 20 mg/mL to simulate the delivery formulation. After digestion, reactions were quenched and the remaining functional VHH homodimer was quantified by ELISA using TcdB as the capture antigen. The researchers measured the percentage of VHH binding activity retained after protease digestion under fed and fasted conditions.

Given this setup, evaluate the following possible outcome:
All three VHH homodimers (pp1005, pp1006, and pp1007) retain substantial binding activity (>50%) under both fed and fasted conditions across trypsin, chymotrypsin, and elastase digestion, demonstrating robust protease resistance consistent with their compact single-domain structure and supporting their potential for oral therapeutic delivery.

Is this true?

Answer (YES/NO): YES